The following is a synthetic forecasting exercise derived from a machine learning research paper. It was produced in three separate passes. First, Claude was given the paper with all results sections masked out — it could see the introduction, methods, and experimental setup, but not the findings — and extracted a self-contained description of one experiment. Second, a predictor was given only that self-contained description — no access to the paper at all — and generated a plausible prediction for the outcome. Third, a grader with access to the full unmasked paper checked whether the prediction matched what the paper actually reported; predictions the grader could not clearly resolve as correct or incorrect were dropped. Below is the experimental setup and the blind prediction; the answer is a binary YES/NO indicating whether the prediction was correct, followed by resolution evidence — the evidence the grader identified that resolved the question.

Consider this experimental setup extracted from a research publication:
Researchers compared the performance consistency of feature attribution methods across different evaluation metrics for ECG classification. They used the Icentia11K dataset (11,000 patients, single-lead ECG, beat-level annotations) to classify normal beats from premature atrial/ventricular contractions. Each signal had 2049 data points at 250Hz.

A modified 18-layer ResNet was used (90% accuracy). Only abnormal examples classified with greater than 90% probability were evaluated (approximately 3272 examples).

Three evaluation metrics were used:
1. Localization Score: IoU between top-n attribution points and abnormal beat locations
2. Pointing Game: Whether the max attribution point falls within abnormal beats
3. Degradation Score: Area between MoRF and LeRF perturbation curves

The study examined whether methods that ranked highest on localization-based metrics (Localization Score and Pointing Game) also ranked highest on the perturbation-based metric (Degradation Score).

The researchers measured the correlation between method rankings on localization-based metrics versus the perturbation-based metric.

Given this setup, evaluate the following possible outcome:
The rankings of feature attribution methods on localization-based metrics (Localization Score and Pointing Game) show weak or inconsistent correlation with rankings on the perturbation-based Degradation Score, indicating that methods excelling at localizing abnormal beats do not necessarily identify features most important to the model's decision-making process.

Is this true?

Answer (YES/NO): YES